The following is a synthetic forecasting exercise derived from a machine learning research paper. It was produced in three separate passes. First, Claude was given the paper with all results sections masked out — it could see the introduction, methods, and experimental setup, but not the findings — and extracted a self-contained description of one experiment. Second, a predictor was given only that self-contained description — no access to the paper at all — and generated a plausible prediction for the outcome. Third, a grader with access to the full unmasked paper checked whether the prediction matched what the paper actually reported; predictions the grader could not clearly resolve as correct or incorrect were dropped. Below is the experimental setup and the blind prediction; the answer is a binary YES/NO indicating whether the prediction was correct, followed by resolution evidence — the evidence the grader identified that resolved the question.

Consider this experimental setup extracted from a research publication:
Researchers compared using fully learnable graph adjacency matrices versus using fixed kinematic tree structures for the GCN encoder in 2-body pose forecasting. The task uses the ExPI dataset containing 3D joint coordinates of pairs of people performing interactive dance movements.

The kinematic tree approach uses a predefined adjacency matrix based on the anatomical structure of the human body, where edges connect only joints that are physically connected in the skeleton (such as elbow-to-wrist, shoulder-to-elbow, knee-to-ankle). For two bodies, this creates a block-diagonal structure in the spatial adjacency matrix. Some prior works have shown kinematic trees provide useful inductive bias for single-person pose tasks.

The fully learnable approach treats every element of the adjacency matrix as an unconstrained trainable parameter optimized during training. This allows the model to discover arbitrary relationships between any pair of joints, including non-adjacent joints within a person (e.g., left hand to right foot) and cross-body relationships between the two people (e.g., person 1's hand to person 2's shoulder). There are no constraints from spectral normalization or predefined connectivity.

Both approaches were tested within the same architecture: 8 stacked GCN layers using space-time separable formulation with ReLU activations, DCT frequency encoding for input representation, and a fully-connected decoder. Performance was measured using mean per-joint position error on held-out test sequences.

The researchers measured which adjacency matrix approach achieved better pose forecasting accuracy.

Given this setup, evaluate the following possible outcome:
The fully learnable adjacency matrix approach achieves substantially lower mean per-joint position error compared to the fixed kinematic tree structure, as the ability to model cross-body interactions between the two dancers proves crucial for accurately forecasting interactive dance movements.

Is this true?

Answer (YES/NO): YES